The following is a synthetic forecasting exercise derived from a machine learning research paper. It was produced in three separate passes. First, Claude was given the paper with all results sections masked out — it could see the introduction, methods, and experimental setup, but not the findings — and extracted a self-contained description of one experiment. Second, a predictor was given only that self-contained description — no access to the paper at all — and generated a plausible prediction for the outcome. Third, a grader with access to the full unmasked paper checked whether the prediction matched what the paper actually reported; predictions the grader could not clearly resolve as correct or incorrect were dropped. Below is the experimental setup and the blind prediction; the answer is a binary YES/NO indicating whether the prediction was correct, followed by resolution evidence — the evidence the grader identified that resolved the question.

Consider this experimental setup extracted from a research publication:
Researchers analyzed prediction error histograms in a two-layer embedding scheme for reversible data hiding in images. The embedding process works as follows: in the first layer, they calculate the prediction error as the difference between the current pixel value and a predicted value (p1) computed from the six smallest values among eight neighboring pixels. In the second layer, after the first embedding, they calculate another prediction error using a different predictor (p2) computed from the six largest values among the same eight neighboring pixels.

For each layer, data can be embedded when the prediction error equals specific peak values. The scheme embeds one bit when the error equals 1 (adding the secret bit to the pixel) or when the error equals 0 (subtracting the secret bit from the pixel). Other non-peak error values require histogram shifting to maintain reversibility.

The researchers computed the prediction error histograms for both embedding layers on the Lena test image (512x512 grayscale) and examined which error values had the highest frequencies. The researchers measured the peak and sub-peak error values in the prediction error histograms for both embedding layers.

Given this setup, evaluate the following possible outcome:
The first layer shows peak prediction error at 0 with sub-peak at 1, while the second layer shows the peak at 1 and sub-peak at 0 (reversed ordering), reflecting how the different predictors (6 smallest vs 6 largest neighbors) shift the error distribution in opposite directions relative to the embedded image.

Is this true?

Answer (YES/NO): NO